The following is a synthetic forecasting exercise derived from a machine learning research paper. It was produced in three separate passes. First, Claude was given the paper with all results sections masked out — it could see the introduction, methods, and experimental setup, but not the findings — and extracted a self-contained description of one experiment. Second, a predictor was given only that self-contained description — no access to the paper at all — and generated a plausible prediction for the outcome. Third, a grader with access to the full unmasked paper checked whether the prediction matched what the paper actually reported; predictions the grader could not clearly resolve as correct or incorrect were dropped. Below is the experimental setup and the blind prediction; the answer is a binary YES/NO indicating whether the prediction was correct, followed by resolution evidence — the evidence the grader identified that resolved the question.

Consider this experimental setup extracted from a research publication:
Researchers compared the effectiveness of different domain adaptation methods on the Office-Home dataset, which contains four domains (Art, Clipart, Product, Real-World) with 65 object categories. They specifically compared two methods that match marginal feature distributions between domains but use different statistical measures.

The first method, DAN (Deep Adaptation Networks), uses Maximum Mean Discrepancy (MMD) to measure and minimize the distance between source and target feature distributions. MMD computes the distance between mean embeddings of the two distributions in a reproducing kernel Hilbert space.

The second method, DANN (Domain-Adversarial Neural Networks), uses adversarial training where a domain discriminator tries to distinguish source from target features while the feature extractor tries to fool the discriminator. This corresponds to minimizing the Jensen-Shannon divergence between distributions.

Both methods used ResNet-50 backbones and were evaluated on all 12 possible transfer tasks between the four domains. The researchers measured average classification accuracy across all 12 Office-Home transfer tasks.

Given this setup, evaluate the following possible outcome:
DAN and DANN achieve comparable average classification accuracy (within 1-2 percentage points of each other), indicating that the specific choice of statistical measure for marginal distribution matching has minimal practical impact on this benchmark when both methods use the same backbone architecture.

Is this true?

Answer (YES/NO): YES